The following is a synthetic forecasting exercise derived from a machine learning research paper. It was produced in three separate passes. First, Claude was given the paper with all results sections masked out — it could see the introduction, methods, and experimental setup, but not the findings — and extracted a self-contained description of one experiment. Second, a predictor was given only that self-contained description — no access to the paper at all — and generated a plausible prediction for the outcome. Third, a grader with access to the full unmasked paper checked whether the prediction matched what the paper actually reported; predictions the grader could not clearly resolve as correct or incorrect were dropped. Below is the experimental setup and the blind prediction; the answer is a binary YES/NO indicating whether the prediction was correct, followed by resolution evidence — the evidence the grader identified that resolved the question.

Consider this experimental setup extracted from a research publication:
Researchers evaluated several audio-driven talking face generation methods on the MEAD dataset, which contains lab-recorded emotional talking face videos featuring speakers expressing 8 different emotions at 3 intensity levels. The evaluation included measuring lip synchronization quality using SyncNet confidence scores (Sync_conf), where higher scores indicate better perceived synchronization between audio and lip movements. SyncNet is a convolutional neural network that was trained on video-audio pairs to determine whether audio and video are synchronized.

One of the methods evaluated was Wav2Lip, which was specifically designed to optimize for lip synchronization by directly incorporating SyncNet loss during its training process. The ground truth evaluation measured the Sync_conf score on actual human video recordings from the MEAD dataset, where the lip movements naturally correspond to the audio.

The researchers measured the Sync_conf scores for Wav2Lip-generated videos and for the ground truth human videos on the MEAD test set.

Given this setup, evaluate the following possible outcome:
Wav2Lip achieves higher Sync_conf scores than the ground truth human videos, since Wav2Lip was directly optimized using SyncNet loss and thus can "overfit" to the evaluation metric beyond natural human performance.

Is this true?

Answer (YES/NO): YES